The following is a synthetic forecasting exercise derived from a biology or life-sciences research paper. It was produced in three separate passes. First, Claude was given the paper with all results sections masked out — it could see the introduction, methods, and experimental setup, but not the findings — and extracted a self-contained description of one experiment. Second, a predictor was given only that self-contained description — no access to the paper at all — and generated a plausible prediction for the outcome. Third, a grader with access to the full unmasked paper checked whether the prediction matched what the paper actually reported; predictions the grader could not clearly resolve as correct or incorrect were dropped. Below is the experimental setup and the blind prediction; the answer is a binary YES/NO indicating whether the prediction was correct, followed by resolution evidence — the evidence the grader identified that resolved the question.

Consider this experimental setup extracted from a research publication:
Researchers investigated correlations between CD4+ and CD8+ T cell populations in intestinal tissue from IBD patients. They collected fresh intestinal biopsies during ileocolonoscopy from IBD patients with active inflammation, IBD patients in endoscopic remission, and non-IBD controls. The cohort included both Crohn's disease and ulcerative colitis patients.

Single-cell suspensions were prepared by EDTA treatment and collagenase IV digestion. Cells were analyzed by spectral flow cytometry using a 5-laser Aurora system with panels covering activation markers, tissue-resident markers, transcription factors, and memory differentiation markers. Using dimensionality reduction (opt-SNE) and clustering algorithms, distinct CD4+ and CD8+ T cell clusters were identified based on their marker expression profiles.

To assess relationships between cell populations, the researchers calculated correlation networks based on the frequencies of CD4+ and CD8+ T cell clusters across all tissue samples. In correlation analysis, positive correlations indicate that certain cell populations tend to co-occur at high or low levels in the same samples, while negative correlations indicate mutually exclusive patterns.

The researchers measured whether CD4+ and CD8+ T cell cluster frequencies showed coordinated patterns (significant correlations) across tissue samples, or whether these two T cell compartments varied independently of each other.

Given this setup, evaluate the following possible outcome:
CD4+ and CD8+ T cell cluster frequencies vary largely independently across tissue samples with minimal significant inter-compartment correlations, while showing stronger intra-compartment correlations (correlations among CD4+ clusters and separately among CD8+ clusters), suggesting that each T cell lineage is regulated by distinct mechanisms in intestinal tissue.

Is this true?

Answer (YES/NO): NO